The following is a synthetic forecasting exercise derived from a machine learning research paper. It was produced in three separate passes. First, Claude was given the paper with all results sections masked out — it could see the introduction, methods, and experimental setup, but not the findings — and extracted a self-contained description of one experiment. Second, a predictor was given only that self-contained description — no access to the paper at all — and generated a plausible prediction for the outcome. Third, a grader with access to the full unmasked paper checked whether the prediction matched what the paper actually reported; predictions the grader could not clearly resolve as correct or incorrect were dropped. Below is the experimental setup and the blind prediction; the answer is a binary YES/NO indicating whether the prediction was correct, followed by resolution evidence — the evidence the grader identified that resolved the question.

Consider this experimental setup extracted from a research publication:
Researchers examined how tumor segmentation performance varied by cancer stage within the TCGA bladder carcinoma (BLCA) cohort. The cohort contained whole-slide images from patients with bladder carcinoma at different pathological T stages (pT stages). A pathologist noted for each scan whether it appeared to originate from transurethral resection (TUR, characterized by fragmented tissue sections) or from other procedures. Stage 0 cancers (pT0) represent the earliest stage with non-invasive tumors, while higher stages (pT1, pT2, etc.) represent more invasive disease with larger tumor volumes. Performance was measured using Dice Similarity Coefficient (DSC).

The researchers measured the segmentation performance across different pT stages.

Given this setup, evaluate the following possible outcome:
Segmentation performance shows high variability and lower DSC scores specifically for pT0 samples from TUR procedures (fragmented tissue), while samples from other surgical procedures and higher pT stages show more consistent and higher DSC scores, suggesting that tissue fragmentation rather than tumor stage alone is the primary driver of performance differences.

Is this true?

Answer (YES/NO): NO